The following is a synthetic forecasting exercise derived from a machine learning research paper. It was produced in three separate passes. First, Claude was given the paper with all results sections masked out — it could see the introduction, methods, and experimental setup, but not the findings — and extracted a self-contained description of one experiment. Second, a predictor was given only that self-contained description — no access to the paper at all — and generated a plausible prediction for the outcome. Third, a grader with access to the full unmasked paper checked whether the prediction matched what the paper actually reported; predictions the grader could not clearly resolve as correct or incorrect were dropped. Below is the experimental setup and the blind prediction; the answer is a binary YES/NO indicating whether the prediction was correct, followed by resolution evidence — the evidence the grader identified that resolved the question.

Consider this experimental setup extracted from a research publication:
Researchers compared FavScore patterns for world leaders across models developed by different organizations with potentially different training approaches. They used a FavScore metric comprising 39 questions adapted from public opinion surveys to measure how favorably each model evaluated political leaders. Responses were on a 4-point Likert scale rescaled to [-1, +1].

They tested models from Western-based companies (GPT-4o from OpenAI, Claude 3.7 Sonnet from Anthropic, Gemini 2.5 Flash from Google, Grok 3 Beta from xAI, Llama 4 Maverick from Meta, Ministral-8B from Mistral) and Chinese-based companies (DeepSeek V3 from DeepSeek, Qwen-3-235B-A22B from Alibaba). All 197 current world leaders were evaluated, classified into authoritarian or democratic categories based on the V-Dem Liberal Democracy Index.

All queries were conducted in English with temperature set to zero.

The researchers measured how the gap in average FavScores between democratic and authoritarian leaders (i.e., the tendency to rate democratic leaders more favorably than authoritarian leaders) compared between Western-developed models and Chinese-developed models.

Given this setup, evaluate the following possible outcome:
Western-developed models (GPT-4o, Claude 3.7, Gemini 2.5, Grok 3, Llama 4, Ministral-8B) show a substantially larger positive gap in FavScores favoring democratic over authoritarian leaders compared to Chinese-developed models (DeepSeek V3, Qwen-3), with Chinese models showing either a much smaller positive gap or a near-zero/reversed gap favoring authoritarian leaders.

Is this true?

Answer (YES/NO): NO